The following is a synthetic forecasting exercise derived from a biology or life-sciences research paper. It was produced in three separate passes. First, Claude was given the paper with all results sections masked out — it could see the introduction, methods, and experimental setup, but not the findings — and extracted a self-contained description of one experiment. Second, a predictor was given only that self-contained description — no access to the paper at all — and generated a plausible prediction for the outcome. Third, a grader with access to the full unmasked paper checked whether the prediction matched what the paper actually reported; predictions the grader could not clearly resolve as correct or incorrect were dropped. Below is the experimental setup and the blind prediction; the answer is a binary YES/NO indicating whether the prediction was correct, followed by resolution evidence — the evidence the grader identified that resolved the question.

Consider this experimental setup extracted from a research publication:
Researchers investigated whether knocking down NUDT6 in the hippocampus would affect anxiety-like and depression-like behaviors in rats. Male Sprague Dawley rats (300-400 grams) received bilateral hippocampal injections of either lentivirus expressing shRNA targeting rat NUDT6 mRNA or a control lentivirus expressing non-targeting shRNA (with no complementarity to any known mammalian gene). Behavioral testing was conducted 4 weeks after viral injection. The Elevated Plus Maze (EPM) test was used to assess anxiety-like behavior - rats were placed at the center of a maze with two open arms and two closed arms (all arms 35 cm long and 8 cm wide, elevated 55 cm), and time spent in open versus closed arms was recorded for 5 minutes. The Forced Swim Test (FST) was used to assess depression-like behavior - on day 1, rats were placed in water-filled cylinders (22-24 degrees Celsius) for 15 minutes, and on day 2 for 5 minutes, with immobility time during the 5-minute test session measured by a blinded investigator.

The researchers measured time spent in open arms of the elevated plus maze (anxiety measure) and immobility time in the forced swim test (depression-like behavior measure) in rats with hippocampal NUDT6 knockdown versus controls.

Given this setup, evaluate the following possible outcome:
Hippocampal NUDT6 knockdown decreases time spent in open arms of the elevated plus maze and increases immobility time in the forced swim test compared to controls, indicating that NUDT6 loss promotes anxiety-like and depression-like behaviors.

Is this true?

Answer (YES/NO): NO